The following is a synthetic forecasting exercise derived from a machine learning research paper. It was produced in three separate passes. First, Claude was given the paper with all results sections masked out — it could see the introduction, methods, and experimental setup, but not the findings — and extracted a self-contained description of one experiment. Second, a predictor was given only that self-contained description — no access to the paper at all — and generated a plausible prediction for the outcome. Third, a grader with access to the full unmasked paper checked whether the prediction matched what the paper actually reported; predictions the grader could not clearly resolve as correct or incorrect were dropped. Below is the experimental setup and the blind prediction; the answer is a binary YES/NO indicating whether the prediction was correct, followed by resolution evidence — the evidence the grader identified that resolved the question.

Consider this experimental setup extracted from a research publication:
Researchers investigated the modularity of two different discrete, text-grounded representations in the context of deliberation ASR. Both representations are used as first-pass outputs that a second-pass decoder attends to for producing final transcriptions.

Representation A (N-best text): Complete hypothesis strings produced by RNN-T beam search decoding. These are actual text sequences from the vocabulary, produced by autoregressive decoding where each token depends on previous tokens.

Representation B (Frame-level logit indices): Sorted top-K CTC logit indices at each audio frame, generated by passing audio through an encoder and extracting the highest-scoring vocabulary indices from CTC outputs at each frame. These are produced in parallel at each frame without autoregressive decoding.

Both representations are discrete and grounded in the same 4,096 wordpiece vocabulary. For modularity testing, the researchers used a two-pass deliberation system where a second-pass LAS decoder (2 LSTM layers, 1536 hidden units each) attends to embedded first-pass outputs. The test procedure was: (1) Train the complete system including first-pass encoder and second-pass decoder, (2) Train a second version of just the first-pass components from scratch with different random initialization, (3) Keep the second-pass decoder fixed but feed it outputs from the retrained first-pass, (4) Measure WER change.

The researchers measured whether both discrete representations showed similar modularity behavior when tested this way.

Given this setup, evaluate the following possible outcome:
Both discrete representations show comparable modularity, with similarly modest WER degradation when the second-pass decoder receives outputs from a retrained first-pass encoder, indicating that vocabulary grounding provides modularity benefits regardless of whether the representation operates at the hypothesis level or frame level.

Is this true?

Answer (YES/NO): NO